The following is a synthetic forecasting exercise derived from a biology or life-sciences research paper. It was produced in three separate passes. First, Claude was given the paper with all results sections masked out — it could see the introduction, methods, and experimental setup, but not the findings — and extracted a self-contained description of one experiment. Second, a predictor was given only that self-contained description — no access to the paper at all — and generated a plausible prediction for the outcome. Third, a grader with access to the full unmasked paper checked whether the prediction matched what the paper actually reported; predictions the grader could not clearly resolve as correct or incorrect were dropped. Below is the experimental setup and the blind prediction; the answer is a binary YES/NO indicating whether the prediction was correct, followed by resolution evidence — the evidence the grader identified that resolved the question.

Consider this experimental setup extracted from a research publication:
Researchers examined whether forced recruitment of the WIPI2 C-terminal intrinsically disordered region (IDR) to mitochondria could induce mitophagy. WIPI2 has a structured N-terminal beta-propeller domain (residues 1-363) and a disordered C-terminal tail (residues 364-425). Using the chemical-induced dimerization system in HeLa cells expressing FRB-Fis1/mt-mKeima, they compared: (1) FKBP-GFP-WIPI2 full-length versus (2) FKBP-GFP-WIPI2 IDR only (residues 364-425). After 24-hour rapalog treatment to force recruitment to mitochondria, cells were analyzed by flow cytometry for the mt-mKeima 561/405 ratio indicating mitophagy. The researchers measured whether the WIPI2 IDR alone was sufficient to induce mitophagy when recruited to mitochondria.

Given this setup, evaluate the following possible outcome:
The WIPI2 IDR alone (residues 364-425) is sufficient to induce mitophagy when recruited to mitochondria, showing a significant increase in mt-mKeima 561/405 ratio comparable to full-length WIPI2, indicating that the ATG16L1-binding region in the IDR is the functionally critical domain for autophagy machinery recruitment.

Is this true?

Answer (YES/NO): NO